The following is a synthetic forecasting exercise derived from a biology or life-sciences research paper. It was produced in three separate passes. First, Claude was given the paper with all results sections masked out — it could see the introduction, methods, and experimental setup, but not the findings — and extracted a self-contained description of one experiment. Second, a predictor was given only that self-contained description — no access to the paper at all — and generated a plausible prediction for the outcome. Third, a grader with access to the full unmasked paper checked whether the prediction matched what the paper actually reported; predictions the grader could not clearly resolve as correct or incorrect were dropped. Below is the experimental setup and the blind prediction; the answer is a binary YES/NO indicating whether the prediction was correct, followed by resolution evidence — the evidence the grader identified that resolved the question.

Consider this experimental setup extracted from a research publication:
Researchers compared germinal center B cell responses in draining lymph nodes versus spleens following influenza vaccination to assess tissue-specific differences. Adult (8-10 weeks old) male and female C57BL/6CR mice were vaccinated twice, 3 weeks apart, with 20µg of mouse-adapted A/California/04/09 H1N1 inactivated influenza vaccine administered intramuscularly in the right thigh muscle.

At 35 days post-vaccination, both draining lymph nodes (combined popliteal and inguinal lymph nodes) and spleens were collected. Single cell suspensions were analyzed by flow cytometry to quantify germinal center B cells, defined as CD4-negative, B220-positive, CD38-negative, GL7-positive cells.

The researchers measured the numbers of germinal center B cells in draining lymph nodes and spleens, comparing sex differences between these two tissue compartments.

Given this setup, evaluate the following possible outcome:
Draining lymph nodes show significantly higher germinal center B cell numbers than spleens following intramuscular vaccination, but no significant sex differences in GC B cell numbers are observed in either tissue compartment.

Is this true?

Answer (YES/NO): NO